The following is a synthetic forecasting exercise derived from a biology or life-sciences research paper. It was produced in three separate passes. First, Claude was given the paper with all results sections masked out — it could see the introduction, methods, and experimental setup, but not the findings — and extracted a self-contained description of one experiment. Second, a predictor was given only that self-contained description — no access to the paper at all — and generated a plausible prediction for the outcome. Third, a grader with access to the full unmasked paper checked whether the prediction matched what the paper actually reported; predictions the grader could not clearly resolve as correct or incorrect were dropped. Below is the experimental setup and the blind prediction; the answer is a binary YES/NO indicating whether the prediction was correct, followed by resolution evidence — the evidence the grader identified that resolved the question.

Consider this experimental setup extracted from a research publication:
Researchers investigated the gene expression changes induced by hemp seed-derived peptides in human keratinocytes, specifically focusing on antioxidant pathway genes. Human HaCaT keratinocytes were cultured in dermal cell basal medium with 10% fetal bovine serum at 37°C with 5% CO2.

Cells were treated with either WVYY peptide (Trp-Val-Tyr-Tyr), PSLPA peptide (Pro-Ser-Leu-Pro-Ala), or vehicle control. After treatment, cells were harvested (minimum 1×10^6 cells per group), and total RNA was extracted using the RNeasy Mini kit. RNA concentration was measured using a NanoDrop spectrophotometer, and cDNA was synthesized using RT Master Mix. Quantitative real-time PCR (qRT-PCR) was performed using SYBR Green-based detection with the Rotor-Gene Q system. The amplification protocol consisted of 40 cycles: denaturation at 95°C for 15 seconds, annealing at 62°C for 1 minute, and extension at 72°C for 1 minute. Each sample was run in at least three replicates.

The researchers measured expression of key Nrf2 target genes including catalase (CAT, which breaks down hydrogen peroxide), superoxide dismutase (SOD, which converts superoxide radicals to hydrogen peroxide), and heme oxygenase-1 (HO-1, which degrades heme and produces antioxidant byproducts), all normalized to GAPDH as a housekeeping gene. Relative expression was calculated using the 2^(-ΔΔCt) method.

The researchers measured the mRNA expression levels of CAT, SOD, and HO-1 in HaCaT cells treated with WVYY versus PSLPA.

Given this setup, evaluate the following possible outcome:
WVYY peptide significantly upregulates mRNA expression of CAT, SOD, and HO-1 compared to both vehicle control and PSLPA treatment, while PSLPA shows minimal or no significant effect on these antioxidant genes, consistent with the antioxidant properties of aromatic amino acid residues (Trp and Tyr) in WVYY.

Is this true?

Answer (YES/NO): NO